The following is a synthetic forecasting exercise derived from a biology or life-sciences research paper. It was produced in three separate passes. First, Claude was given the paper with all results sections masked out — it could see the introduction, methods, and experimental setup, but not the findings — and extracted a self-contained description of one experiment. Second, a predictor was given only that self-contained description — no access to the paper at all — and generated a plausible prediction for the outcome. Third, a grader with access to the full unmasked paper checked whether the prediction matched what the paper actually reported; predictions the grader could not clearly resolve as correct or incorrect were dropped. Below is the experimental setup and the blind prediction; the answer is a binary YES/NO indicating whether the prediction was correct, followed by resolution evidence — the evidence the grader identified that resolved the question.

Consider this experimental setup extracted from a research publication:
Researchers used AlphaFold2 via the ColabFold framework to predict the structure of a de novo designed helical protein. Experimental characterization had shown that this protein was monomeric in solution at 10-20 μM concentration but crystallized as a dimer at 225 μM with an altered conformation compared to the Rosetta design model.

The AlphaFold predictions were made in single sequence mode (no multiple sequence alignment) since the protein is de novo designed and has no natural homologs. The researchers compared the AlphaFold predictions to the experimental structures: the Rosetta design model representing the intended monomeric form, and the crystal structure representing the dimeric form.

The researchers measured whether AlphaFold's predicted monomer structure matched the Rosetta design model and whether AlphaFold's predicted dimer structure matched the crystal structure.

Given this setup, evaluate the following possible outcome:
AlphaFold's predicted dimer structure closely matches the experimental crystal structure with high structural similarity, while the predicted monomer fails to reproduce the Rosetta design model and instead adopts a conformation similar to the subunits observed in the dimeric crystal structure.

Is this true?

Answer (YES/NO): NO